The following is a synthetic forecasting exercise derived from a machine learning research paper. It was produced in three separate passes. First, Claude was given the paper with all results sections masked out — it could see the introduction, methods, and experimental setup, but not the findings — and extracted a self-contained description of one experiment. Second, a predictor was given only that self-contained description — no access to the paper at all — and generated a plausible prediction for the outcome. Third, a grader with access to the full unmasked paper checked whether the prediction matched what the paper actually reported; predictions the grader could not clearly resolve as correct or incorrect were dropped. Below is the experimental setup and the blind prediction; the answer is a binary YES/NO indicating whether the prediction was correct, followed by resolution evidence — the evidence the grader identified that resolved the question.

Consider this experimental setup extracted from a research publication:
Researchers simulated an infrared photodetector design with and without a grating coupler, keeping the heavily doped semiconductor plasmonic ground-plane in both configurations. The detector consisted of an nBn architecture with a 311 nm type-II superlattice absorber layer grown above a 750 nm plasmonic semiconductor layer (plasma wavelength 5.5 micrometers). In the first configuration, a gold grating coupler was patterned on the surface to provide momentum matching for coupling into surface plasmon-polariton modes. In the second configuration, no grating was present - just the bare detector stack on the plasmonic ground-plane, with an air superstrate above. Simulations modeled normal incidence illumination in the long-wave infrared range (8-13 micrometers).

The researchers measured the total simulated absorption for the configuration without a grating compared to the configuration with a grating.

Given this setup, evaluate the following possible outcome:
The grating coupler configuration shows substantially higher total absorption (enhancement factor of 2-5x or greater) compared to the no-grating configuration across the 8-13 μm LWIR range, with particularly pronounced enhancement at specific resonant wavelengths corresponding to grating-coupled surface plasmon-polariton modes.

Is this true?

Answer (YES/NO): YES